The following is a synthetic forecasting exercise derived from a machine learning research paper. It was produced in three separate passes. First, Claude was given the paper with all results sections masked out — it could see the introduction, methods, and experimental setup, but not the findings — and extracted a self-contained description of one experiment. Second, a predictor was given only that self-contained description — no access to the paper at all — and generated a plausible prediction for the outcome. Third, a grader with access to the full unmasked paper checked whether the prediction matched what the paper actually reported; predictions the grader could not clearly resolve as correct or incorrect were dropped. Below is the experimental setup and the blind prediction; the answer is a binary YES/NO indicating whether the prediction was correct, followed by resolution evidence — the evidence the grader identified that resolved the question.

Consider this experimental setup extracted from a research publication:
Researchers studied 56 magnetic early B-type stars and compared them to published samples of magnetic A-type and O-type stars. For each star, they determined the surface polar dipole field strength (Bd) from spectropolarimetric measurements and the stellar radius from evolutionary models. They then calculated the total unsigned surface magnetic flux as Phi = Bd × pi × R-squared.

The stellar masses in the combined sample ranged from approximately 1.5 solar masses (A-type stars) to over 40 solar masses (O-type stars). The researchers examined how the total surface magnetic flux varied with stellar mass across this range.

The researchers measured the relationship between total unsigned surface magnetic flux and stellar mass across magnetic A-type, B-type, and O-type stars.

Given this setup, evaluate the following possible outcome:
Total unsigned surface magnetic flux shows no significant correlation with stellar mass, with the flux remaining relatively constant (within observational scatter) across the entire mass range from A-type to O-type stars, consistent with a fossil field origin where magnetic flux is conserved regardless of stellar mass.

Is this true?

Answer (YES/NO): NO